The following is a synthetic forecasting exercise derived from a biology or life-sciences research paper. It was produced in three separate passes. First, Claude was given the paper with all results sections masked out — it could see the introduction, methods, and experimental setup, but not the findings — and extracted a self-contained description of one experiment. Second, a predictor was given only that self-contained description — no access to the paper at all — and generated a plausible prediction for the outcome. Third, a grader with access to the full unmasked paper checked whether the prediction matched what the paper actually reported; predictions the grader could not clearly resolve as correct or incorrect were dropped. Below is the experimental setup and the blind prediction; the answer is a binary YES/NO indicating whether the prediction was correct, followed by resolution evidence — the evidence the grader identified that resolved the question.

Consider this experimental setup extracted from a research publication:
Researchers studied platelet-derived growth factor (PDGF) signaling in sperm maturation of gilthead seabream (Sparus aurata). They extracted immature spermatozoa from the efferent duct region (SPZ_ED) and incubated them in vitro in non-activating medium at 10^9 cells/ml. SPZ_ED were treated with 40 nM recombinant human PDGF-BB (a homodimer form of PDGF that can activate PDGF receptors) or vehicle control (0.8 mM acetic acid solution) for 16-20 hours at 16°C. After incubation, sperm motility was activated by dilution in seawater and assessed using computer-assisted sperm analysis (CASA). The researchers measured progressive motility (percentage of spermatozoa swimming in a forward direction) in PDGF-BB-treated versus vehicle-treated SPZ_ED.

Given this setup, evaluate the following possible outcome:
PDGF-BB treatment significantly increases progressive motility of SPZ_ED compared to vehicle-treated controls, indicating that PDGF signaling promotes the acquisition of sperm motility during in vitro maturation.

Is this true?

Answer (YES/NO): YES